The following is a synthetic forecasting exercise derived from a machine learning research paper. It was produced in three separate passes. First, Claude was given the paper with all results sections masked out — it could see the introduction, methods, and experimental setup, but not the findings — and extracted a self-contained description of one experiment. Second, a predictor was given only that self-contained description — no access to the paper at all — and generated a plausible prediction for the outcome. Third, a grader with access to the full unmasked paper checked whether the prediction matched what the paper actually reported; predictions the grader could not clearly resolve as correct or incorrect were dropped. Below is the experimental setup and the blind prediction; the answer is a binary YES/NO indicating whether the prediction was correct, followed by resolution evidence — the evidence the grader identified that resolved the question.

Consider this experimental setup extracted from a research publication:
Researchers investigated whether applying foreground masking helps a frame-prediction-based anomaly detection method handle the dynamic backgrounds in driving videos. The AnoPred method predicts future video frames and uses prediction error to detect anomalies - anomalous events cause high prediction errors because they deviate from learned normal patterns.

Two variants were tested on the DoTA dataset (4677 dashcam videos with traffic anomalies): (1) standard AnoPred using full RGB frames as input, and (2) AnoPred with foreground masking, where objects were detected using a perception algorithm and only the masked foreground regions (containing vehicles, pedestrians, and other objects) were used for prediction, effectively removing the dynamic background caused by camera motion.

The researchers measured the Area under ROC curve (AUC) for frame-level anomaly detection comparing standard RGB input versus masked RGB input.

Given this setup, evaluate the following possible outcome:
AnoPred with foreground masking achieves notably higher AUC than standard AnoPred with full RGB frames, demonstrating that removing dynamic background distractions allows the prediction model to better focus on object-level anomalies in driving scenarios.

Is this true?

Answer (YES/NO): NO